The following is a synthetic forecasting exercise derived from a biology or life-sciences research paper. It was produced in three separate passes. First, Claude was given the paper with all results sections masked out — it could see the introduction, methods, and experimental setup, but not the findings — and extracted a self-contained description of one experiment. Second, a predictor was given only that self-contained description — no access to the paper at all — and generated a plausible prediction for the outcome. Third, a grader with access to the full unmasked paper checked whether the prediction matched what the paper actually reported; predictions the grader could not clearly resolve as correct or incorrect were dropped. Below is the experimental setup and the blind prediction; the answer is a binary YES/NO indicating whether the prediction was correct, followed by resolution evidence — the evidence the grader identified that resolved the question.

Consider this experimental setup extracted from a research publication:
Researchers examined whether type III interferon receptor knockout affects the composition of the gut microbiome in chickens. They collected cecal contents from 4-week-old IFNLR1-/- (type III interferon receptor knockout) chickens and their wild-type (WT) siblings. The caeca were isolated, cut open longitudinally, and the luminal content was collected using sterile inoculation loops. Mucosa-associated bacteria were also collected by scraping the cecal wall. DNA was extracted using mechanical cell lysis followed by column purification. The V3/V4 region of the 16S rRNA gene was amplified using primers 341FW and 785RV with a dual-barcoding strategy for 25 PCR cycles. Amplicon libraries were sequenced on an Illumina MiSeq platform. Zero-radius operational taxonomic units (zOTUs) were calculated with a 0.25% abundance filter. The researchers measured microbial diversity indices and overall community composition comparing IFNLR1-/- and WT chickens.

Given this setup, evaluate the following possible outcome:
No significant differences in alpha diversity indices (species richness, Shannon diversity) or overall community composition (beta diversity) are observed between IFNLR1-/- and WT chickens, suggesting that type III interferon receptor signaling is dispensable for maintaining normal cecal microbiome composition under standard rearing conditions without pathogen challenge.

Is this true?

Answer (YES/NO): YES